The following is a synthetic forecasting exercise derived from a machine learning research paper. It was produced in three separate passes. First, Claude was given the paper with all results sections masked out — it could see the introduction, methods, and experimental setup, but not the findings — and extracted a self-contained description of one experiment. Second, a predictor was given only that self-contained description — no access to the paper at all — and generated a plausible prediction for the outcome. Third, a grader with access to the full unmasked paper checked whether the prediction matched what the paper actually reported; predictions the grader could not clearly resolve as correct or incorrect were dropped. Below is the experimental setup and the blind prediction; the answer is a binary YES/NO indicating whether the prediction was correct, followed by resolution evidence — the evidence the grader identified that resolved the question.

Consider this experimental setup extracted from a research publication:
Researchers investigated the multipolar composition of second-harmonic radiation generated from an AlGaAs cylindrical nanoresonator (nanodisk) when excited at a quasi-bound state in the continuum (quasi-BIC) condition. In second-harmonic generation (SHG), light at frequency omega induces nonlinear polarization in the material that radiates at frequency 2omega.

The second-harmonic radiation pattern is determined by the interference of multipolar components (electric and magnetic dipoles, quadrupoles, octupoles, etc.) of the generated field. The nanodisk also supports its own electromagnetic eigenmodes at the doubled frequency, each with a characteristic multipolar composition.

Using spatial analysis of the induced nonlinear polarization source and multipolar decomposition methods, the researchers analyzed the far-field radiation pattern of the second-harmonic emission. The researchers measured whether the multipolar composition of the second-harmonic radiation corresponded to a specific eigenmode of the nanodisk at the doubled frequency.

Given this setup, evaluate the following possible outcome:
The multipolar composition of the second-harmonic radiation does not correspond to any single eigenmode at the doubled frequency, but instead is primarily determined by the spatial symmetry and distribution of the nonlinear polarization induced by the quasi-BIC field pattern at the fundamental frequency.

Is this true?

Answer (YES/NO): NO